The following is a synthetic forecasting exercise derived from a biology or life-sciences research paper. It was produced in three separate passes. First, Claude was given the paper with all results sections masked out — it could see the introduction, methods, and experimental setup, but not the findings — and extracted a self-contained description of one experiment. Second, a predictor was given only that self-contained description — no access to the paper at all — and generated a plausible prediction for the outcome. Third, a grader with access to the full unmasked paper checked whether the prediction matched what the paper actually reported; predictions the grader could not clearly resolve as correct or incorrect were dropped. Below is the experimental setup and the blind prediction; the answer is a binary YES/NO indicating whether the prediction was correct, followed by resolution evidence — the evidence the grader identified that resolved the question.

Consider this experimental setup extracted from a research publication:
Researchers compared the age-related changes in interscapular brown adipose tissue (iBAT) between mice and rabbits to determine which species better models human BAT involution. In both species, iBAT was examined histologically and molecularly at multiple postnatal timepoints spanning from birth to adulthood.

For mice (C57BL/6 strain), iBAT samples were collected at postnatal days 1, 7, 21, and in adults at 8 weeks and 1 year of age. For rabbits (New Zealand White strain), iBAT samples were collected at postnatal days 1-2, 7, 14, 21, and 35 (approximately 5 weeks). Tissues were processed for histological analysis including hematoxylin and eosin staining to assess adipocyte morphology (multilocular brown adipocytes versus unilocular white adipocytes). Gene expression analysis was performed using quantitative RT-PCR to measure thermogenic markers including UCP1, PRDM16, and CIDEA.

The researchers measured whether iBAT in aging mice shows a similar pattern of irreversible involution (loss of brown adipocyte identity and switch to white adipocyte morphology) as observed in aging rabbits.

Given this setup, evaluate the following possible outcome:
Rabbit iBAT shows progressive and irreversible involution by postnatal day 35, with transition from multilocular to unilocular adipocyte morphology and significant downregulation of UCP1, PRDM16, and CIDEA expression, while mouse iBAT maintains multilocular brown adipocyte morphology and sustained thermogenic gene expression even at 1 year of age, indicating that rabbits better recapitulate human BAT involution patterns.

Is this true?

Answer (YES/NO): NO